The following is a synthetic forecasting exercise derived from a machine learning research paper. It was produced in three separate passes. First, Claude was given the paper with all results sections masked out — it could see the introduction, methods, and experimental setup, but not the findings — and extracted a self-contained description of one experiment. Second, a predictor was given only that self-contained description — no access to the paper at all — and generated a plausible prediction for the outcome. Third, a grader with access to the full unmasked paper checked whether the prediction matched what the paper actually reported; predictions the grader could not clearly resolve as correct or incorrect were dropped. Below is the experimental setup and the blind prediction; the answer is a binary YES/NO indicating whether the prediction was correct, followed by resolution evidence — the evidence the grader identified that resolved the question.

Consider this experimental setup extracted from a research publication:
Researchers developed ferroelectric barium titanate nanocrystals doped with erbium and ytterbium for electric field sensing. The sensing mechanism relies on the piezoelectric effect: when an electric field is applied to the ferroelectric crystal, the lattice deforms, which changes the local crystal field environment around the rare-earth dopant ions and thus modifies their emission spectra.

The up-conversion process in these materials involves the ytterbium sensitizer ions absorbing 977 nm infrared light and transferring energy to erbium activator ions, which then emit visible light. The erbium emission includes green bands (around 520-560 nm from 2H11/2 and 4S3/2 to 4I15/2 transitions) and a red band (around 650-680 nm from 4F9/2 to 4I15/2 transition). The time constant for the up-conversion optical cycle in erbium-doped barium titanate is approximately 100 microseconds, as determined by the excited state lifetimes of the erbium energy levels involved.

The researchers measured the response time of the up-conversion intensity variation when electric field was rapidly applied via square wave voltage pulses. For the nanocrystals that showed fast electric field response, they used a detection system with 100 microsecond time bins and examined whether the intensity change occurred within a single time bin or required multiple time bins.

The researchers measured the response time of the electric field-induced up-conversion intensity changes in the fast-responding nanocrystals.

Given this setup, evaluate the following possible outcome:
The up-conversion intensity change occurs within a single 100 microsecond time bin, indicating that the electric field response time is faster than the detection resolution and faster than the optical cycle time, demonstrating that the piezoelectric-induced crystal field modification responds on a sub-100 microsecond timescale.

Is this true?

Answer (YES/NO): NO